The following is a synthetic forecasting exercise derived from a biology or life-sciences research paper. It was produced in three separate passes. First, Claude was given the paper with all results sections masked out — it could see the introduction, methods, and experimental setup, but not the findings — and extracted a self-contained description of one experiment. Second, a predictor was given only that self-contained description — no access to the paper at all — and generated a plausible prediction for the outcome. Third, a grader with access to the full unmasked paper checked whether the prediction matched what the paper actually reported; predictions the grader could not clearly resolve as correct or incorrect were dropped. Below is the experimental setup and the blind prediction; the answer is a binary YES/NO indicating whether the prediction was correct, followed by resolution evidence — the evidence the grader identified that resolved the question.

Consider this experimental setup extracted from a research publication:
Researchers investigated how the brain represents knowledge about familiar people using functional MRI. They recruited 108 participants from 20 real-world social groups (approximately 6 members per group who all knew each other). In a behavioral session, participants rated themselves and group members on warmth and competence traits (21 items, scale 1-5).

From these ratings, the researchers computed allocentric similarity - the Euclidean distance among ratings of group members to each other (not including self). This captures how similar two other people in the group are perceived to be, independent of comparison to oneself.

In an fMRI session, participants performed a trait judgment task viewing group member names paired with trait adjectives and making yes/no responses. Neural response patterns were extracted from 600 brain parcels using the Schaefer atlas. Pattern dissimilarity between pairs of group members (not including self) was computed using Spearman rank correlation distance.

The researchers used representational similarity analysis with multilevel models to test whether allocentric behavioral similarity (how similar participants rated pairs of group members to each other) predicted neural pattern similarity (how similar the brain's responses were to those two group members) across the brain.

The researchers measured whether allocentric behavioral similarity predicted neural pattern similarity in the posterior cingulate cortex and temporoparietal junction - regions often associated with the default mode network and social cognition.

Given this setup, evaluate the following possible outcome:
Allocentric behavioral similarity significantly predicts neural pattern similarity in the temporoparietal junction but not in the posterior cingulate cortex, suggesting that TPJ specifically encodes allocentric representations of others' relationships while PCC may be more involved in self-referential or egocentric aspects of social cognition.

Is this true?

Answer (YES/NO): NO